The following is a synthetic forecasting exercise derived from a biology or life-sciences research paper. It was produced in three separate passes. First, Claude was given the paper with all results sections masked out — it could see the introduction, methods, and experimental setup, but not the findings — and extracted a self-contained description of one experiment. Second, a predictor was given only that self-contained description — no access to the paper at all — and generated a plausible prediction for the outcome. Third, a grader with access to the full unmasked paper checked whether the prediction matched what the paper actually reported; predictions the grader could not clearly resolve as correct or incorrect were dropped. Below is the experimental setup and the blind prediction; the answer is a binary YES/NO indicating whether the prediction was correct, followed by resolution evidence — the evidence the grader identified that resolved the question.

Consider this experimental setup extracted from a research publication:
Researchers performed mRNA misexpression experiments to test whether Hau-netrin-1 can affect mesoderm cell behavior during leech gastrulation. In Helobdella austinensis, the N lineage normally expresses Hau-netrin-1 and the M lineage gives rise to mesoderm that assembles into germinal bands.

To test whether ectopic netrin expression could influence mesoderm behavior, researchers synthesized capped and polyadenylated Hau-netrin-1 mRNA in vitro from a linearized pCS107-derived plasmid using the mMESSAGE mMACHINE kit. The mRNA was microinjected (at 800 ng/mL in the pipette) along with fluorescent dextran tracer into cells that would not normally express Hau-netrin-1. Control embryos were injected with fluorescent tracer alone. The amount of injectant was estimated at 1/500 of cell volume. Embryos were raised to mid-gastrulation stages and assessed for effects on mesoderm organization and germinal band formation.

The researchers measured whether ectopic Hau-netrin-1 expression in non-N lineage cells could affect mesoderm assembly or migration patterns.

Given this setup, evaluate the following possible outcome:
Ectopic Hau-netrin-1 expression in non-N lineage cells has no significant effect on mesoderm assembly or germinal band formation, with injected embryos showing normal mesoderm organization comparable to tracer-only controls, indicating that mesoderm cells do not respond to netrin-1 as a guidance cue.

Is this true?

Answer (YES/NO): NO